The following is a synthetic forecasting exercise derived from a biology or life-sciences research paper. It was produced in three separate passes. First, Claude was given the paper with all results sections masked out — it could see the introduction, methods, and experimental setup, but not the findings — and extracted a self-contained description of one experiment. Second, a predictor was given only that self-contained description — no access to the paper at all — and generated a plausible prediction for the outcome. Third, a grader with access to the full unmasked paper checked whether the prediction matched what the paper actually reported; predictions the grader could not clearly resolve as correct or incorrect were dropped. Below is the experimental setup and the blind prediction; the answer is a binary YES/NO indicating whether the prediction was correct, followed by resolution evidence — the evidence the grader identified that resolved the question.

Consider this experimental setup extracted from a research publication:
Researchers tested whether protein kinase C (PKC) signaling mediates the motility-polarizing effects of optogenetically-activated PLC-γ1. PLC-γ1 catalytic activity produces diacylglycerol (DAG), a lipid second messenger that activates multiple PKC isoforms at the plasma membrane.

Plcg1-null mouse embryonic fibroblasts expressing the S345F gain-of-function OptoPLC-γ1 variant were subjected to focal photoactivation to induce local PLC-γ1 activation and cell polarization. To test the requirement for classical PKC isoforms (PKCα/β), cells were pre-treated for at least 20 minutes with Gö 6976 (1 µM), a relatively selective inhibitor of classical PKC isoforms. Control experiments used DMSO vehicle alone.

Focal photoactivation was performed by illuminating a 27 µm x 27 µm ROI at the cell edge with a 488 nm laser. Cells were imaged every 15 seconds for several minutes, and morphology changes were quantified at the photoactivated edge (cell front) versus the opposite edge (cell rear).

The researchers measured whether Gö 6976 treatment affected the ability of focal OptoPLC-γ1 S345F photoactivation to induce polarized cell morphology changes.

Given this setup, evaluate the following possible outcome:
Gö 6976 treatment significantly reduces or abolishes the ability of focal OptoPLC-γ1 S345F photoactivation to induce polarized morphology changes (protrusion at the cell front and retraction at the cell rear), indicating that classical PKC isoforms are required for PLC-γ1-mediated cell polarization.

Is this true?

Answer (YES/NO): NO